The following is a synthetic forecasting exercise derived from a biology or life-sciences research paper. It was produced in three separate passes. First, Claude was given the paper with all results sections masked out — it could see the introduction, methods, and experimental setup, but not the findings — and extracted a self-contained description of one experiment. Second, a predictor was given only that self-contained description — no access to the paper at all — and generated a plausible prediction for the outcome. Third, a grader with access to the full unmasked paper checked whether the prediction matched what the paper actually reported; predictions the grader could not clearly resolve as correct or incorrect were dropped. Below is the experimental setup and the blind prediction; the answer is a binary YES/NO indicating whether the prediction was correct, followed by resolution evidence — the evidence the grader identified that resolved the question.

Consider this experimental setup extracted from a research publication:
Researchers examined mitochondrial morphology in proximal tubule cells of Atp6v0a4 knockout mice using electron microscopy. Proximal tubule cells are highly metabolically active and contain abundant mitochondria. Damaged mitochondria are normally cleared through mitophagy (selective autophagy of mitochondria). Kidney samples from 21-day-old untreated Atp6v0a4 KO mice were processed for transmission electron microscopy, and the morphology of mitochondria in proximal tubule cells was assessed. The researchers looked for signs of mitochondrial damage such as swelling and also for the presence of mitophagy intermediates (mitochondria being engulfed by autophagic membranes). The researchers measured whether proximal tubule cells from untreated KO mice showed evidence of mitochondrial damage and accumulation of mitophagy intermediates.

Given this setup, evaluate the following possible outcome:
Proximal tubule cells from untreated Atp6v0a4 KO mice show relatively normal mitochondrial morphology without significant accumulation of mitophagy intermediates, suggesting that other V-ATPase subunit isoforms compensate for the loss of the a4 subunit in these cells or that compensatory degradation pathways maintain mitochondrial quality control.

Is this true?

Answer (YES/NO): NO